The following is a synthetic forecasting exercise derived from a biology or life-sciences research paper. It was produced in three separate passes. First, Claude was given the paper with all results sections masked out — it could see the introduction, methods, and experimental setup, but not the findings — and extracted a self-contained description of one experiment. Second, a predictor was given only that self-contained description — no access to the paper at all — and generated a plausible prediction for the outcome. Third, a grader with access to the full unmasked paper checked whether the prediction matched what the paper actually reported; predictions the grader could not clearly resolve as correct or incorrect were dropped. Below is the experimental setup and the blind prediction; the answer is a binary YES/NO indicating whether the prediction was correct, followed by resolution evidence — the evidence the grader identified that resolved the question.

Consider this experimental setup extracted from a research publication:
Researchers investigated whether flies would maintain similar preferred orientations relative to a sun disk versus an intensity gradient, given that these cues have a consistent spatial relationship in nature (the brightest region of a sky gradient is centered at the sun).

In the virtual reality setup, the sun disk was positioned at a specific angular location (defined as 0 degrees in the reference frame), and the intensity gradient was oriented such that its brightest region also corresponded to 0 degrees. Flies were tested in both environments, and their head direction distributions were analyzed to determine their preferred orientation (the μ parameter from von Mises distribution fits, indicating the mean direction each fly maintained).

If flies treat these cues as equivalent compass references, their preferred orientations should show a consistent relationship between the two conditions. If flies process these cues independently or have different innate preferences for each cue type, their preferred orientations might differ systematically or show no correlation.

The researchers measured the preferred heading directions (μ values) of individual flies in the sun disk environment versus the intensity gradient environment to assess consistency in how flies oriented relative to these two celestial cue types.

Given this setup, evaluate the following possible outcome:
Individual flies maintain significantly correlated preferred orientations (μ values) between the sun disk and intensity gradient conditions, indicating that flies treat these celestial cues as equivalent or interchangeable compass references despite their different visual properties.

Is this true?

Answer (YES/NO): YES